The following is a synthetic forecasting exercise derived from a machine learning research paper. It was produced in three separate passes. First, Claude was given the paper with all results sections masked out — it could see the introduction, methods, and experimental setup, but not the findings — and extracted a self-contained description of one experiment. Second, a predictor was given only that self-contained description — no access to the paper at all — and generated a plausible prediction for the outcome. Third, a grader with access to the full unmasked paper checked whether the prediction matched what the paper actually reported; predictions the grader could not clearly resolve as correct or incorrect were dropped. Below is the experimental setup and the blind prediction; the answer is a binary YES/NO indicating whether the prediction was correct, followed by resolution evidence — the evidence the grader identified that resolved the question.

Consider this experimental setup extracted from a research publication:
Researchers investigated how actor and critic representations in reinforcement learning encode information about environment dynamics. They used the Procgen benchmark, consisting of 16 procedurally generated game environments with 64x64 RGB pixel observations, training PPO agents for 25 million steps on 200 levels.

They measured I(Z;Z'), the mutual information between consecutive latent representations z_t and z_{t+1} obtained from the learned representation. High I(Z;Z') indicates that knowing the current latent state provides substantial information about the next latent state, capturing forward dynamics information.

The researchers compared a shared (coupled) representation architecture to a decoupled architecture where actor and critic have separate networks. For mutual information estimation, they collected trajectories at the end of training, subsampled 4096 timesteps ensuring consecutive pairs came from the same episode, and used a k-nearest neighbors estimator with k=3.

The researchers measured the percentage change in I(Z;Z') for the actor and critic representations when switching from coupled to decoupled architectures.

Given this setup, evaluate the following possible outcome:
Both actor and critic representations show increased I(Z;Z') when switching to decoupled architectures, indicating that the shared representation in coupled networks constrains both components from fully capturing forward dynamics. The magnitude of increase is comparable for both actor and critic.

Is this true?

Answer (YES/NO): NO